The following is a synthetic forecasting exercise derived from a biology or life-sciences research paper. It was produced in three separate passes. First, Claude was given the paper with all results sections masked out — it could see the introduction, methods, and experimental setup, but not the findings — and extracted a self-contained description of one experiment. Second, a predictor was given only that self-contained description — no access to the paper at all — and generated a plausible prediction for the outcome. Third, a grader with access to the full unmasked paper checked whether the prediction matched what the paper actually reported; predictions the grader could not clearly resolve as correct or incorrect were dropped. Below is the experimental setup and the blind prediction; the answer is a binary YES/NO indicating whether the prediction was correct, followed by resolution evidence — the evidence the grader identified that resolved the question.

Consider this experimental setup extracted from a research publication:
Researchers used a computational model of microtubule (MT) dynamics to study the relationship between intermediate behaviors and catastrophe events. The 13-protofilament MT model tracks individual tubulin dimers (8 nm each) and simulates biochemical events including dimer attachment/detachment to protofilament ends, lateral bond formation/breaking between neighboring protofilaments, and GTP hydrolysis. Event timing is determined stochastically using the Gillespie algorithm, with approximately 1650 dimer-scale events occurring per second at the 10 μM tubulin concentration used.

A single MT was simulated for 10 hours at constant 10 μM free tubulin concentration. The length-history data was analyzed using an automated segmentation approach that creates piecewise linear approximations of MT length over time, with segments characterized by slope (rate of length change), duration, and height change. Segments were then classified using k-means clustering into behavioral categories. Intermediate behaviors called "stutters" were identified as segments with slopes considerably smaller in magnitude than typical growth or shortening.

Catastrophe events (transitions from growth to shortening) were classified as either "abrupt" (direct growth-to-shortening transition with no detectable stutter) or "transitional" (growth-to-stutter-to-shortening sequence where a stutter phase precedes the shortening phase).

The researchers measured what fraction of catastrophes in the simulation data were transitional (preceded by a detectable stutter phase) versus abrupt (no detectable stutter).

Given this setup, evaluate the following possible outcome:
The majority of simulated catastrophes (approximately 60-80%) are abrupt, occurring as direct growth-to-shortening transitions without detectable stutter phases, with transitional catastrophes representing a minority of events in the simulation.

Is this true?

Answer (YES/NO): NO